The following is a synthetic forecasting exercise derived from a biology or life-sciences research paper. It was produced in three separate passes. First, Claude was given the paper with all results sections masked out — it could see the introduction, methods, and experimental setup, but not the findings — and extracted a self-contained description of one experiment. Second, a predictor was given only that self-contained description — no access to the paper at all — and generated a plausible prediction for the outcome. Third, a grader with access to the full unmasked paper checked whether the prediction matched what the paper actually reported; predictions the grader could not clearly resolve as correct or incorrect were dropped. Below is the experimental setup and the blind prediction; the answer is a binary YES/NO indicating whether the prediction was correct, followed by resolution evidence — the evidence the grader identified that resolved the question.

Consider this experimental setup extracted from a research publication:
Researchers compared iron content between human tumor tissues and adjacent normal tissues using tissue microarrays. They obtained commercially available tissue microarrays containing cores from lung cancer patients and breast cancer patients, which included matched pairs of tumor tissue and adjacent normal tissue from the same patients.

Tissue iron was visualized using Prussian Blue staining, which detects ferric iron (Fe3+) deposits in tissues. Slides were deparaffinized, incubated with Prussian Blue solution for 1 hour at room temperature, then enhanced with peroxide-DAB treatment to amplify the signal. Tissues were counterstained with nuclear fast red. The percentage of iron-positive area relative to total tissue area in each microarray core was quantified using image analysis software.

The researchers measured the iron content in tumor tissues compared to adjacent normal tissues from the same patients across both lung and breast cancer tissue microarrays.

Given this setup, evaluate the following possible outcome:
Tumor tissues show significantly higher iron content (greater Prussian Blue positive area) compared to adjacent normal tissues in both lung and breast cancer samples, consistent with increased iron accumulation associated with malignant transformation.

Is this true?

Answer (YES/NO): YES